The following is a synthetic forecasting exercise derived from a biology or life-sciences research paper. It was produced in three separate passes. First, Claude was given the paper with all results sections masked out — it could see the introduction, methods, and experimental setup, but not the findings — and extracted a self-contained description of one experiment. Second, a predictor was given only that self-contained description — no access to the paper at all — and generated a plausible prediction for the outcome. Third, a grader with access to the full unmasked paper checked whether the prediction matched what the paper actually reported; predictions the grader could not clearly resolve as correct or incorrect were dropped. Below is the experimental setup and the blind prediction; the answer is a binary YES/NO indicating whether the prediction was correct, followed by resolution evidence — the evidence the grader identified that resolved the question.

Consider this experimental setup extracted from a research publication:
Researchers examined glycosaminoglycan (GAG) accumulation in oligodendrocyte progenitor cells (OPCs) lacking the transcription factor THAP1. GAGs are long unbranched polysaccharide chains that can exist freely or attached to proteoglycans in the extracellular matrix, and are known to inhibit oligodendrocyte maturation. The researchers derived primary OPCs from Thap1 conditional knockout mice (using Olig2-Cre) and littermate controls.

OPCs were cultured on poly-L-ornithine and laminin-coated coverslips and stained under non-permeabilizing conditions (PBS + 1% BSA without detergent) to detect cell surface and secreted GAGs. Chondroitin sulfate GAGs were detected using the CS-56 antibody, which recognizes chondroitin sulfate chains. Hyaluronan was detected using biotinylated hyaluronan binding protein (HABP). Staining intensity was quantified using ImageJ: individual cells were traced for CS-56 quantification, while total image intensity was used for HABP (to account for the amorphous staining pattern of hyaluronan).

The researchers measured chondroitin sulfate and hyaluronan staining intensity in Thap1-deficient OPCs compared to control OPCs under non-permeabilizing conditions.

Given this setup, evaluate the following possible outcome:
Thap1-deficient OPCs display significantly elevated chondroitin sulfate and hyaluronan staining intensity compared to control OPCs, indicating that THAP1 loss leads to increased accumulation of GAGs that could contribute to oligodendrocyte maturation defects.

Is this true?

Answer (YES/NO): YES